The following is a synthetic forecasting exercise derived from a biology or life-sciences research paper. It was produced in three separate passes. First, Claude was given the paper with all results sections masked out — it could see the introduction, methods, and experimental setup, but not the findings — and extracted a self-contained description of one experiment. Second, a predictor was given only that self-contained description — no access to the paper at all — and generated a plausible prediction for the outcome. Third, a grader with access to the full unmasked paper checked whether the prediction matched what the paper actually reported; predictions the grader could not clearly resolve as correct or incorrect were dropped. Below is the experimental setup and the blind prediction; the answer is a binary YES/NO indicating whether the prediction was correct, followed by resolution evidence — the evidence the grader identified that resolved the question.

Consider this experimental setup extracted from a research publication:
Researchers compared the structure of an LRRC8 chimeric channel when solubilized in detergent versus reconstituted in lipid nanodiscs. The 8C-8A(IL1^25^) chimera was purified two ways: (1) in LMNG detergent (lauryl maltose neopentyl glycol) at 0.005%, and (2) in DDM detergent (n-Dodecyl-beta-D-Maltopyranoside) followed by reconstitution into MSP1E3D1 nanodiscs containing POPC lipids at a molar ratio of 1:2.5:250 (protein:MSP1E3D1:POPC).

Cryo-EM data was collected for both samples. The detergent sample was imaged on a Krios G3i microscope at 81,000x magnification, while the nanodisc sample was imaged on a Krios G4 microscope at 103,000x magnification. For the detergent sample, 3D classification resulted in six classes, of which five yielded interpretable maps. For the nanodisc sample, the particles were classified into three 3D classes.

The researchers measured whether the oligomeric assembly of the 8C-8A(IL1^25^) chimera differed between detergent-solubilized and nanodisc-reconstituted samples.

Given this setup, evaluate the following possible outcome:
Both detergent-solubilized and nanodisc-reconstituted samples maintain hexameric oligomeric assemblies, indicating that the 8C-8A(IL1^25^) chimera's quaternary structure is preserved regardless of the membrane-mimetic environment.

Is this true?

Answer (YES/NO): NO